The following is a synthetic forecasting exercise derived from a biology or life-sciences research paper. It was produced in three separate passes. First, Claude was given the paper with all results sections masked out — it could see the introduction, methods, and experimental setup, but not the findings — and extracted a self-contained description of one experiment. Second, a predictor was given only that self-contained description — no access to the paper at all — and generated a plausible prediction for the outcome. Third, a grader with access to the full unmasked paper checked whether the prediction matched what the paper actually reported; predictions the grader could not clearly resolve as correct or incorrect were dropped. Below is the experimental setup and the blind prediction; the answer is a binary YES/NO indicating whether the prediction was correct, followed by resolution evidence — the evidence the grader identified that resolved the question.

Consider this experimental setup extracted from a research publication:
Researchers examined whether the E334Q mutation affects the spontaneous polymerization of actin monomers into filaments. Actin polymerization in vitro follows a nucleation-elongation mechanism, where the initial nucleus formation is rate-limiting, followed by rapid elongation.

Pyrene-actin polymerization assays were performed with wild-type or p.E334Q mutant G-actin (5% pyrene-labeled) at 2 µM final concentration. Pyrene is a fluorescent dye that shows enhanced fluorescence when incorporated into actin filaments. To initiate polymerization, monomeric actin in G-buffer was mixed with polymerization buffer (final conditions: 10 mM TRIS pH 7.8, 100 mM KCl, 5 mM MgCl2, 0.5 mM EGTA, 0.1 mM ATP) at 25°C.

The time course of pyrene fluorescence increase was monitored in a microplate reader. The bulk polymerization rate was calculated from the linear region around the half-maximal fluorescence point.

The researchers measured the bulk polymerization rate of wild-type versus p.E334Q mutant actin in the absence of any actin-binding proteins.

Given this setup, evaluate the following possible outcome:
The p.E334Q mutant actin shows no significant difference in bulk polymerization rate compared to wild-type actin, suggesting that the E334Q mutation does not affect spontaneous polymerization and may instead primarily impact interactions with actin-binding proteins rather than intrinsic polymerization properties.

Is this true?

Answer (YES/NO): NO